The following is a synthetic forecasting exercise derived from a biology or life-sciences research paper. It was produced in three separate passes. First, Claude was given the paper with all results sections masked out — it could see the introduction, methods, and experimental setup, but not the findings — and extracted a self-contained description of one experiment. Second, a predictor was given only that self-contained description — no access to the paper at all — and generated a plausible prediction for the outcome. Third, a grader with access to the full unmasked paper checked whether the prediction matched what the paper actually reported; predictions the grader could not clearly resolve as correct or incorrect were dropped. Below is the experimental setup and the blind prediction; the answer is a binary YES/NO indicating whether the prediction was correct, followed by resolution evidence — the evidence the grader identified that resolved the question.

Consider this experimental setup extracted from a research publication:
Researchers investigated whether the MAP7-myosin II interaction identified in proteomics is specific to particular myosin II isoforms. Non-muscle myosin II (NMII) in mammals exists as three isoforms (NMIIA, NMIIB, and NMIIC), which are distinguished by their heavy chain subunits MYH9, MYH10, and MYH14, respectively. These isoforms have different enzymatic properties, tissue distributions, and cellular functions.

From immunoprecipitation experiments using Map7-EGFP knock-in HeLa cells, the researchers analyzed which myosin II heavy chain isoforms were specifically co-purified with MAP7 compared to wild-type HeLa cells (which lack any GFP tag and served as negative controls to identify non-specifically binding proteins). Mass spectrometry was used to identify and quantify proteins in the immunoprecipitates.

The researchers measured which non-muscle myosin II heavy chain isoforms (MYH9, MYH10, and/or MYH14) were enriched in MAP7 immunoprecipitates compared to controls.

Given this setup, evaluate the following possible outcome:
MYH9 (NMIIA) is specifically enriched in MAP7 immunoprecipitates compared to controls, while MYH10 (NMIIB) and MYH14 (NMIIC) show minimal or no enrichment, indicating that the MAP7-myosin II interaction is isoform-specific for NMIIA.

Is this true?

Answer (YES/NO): NO